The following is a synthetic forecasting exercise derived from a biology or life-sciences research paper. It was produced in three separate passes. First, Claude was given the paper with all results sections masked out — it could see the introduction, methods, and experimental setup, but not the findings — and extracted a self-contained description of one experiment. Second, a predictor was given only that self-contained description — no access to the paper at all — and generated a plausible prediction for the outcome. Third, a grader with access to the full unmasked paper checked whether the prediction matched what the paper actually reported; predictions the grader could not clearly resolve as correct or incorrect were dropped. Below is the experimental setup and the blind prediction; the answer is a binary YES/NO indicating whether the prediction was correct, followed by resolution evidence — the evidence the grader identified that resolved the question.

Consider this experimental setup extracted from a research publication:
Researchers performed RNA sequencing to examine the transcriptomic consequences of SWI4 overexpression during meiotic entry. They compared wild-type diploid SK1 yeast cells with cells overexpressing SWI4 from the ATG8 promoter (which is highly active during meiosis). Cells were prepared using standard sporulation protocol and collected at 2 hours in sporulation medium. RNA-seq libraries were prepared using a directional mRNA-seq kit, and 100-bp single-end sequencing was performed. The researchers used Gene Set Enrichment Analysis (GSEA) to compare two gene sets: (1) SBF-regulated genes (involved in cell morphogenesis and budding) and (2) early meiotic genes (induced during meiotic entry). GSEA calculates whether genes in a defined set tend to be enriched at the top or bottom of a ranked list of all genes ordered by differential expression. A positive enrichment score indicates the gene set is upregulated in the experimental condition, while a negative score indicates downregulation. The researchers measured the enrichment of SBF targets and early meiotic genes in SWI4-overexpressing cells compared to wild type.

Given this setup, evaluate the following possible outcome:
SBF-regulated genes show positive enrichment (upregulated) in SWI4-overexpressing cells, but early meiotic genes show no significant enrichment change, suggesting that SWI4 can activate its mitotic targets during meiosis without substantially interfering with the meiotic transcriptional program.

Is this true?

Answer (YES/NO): NO